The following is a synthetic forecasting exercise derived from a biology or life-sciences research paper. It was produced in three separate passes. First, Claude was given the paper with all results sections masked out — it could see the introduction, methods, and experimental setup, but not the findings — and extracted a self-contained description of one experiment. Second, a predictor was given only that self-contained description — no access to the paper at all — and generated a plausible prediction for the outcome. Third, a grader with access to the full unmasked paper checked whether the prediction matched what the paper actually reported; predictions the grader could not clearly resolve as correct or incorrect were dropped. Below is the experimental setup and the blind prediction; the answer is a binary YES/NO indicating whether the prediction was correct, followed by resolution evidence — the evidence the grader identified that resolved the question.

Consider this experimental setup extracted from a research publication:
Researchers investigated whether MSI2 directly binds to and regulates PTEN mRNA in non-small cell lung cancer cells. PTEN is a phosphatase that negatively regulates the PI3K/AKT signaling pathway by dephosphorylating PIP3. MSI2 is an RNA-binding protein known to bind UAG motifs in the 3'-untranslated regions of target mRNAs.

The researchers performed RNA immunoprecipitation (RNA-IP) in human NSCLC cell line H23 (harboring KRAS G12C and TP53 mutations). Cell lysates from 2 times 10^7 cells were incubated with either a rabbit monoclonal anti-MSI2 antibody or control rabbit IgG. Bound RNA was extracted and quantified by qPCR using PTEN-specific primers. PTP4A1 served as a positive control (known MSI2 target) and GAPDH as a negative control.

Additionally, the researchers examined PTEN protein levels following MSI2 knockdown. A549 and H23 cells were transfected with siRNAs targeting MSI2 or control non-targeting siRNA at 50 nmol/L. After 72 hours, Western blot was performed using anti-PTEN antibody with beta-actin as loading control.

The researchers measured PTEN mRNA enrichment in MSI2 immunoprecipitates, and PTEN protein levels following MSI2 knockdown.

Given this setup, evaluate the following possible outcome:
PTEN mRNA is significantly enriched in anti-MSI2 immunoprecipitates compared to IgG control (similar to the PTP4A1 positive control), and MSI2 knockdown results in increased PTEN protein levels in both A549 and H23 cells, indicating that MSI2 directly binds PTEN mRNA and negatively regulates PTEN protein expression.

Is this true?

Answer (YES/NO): NO